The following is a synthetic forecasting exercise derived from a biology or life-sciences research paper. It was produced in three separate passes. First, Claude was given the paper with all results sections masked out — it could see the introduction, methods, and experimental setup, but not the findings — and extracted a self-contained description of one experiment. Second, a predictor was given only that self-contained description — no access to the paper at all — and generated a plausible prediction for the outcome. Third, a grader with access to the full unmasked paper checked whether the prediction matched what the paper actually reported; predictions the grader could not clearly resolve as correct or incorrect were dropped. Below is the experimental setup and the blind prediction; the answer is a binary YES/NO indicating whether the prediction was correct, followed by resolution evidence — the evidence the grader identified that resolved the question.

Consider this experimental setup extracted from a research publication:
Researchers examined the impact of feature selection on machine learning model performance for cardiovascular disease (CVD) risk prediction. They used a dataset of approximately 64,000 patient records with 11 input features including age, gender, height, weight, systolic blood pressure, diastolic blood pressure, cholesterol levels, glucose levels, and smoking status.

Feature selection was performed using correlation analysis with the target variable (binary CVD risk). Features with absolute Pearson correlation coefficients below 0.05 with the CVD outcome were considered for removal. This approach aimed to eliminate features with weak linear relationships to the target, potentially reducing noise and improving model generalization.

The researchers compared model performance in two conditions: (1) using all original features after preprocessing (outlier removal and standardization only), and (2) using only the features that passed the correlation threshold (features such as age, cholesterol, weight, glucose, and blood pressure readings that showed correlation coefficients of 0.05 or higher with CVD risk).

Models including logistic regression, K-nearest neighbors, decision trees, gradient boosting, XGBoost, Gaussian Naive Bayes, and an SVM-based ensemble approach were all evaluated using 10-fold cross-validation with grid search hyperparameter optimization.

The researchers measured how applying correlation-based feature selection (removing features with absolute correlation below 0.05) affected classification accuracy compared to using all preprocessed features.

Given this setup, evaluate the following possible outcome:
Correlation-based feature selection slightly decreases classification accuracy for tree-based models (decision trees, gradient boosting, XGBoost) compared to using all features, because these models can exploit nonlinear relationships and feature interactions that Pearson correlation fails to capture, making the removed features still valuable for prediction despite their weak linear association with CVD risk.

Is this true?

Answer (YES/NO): NO